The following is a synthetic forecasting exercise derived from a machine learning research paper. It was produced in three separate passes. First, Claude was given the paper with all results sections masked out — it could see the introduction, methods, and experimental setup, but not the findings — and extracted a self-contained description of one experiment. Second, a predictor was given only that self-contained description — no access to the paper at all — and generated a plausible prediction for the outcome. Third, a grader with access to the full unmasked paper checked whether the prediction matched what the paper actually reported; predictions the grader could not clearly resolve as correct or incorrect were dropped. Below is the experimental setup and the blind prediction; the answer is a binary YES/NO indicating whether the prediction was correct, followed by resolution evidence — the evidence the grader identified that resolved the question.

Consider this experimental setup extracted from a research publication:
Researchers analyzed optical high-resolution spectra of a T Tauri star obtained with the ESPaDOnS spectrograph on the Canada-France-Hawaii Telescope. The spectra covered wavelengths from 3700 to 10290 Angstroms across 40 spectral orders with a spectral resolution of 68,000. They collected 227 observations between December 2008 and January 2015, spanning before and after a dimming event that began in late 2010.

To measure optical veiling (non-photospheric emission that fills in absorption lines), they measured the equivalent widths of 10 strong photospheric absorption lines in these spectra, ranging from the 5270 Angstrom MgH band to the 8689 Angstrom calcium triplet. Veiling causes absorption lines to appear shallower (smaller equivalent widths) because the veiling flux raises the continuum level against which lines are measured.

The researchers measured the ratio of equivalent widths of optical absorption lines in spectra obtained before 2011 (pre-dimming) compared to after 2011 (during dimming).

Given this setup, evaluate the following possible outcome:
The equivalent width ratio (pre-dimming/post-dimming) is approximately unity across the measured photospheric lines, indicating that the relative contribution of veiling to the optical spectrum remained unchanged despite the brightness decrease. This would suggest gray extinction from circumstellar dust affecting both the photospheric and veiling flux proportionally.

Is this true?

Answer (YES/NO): YES